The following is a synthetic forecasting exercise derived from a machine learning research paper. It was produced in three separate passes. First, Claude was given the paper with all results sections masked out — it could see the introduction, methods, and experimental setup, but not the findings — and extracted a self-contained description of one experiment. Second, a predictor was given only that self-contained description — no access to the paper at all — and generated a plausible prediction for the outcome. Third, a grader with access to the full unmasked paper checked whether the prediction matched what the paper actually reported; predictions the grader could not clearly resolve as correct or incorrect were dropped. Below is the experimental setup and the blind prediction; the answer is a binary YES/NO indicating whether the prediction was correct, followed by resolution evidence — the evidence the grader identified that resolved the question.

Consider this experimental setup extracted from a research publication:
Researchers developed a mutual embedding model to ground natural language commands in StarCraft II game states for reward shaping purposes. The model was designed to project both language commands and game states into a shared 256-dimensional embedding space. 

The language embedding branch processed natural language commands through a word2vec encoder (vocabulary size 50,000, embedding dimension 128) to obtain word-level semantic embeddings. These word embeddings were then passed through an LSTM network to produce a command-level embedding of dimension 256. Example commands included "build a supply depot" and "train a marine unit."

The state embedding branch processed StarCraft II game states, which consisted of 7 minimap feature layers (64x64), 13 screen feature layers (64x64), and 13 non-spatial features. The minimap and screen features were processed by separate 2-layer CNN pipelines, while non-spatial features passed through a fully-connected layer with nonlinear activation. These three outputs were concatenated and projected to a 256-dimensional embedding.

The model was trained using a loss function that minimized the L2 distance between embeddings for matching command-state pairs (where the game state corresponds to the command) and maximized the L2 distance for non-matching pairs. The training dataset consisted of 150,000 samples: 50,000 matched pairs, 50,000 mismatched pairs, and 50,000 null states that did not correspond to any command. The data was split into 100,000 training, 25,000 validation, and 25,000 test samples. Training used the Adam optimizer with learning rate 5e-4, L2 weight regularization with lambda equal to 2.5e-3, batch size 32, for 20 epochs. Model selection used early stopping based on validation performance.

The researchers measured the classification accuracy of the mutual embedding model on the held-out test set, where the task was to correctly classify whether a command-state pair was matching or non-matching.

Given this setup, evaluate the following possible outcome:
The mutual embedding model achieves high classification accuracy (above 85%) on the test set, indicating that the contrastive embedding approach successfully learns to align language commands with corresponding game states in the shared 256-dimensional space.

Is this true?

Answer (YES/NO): NO